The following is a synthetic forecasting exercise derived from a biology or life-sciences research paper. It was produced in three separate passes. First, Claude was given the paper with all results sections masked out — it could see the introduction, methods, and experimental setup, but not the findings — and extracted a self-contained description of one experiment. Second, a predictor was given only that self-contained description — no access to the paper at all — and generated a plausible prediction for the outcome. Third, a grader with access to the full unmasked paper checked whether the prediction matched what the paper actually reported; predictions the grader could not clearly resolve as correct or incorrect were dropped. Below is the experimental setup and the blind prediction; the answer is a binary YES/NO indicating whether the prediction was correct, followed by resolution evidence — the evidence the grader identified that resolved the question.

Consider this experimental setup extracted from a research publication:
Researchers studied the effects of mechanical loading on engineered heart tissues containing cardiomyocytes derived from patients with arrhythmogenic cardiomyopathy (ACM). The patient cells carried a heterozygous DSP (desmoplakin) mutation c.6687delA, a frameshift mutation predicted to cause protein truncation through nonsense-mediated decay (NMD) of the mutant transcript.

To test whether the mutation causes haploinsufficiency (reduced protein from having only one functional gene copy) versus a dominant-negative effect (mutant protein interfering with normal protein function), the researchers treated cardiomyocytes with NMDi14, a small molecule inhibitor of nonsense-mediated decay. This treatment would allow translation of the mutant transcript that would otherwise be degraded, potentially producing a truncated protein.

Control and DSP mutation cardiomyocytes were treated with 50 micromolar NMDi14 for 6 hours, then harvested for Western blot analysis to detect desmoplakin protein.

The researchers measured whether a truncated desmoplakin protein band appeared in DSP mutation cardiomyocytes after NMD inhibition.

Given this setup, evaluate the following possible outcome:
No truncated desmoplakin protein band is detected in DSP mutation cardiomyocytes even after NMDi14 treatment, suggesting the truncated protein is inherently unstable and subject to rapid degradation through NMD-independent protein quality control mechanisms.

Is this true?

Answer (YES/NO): NO